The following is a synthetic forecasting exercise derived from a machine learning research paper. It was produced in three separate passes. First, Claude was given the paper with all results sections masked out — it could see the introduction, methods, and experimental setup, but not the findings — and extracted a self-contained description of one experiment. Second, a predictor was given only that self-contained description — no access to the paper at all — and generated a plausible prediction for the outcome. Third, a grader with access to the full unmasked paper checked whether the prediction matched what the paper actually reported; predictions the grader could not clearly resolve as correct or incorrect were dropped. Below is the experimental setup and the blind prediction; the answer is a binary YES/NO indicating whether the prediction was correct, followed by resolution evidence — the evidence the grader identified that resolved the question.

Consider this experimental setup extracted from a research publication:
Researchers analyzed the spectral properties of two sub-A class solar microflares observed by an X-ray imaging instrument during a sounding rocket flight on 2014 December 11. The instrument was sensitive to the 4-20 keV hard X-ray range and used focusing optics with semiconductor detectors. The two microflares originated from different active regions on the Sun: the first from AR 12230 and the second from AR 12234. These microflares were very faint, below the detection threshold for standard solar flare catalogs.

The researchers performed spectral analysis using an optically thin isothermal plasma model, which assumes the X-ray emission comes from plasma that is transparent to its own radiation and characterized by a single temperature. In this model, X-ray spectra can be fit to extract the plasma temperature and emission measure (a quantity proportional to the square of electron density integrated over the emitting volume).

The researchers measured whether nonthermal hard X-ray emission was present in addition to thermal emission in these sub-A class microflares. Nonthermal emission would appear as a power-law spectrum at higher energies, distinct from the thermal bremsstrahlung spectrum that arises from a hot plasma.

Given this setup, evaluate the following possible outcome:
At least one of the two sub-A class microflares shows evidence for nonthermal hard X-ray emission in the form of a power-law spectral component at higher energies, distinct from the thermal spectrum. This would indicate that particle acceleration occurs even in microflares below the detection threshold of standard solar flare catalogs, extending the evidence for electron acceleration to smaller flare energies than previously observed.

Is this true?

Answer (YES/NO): NO